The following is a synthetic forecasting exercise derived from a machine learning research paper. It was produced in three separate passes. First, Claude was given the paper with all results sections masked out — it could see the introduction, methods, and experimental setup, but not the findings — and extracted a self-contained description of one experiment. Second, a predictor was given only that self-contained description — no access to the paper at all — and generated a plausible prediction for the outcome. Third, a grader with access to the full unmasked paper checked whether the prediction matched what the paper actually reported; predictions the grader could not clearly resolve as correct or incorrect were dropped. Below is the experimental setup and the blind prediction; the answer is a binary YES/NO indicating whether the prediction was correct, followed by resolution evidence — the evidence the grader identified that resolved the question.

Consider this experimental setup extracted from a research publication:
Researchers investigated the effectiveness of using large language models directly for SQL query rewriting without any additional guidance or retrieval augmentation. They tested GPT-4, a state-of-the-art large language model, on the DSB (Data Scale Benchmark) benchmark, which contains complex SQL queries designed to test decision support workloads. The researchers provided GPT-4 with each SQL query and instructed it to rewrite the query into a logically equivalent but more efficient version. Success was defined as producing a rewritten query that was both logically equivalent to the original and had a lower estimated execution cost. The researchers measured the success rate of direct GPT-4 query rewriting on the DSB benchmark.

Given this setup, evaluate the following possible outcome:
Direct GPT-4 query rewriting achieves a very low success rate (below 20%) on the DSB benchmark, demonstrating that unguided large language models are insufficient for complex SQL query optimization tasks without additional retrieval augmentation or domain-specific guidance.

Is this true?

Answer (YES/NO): YES